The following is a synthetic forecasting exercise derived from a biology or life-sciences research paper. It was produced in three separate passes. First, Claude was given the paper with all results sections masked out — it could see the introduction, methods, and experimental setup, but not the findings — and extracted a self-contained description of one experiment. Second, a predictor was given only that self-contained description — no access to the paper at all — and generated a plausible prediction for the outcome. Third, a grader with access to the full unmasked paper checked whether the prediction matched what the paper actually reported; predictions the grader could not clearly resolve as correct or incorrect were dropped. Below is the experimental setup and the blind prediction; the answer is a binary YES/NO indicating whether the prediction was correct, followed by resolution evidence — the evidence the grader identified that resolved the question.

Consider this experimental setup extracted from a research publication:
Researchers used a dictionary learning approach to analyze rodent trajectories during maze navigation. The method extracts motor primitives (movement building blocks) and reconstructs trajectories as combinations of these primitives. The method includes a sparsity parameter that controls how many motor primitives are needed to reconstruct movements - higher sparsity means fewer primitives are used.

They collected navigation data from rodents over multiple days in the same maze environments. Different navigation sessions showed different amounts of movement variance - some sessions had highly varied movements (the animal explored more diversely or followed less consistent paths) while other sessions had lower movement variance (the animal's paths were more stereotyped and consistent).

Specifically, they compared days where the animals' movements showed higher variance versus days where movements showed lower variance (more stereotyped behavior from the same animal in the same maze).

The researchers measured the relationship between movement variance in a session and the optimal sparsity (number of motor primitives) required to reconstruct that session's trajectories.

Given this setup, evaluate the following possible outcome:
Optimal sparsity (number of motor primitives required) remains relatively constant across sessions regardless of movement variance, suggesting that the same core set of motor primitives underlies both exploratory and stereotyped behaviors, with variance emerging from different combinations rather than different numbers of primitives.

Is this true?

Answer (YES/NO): NO